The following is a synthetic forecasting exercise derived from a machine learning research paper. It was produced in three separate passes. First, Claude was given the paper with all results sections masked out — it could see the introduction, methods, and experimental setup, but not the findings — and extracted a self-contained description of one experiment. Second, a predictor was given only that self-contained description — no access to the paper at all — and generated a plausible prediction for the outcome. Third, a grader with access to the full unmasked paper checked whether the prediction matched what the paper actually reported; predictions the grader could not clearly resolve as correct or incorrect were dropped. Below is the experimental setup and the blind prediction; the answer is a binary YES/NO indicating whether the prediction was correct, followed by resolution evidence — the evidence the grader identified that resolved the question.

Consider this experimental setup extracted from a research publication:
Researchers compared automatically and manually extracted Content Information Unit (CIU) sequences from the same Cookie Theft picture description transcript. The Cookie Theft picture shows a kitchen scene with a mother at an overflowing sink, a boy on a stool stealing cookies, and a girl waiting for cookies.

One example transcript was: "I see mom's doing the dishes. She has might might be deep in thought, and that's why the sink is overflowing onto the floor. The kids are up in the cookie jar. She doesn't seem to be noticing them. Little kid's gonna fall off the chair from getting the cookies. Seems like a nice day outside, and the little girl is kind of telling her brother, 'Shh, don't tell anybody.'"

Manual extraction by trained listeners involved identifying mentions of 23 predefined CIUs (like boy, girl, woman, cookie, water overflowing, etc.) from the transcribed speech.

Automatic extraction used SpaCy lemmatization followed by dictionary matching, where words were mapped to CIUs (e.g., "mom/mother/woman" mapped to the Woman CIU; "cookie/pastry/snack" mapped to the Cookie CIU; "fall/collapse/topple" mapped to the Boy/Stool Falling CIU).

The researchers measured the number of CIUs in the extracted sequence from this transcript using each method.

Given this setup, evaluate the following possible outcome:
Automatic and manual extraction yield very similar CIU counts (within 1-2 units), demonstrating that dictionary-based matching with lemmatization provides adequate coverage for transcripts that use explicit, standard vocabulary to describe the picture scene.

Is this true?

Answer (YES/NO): NO